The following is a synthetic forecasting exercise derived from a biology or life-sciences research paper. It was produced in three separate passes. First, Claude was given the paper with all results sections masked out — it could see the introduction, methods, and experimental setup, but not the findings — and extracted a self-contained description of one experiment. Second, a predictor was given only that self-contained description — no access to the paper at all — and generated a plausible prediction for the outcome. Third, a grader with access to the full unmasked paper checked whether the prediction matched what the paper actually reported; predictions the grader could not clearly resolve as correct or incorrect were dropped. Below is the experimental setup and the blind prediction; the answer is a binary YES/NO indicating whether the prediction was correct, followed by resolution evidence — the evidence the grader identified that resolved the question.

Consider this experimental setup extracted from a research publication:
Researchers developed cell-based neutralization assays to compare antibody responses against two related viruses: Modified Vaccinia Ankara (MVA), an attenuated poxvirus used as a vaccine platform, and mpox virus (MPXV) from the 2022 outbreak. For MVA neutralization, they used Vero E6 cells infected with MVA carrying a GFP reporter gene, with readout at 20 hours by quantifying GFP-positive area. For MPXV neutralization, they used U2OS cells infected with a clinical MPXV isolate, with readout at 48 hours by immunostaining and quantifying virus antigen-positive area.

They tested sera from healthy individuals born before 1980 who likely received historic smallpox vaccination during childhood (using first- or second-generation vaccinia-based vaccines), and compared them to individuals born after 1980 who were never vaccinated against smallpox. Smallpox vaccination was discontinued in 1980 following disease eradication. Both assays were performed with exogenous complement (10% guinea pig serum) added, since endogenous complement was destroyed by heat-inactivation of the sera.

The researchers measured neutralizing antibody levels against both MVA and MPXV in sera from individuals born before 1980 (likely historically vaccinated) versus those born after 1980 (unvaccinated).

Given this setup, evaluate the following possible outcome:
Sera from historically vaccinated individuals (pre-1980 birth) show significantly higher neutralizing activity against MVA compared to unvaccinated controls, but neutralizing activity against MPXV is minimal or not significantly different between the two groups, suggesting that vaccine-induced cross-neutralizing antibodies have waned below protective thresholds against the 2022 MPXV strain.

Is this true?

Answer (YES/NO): NO